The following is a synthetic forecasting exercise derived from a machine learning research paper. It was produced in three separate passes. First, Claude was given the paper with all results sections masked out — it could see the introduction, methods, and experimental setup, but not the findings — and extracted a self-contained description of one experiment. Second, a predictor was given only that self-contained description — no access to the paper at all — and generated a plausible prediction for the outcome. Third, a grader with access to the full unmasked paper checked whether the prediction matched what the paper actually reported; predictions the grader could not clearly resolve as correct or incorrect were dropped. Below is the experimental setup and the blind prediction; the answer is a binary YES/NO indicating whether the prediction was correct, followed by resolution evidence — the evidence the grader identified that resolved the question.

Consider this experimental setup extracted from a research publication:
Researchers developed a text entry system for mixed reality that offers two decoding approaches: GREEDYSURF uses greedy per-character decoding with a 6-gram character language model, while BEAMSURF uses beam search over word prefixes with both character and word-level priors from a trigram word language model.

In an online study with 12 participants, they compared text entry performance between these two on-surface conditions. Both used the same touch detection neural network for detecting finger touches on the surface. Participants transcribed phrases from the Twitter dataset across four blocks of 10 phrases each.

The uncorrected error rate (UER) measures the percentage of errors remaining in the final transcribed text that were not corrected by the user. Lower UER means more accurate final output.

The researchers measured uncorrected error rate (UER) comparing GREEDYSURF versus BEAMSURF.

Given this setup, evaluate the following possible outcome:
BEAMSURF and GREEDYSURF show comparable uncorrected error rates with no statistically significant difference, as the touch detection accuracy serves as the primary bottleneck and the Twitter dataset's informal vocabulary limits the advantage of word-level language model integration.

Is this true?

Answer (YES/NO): NO